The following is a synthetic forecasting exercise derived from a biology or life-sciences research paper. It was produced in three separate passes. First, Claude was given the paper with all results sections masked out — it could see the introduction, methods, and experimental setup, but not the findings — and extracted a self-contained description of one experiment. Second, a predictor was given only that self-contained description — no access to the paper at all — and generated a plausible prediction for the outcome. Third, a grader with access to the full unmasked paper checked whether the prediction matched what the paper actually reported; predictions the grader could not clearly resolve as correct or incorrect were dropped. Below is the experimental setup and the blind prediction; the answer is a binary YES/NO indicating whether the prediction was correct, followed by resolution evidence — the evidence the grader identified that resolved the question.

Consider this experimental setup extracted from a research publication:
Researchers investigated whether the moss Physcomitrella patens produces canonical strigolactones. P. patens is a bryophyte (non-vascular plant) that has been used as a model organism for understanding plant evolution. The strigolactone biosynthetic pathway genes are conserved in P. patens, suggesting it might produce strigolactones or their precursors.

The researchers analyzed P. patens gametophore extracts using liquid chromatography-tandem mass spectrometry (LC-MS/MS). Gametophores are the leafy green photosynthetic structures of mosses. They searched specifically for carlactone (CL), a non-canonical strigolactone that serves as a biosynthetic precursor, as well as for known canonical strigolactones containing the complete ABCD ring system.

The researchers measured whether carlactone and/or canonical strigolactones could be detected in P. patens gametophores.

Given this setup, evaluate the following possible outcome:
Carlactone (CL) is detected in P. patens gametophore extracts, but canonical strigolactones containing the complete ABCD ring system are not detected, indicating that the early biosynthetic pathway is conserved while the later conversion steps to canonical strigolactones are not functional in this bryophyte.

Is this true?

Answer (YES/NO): YES